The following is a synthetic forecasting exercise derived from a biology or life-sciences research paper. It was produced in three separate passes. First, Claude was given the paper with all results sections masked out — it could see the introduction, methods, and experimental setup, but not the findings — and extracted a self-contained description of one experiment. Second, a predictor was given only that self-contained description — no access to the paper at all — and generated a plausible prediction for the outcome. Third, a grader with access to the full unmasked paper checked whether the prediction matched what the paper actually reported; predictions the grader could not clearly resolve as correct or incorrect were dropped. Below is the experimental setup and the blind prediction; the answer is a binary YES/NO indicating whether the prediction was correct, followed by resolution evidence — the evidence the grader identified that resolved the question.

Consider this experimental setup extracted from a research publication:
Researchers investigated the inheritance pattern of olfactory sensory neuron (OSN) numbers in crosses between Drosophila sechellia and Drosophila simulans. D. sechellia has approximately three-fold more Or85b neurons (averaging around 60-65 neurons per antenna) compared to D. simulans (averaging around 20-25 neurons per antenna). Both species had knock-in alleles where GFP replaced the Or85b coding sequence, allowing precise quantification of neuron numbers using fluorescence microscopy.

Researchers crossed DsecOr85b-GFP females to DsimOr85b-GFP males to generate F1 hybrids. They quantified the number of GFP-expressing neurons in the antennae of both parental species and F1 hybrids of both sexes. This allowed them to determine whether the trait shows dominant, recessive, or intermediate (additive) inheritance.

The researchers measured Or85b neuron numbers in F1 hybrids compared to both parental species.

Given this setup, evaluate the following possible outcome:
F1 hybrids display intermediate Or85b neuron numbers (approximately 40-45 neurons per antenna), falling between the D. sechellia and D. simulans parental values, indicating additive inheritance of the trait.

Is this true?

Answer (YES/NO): YES